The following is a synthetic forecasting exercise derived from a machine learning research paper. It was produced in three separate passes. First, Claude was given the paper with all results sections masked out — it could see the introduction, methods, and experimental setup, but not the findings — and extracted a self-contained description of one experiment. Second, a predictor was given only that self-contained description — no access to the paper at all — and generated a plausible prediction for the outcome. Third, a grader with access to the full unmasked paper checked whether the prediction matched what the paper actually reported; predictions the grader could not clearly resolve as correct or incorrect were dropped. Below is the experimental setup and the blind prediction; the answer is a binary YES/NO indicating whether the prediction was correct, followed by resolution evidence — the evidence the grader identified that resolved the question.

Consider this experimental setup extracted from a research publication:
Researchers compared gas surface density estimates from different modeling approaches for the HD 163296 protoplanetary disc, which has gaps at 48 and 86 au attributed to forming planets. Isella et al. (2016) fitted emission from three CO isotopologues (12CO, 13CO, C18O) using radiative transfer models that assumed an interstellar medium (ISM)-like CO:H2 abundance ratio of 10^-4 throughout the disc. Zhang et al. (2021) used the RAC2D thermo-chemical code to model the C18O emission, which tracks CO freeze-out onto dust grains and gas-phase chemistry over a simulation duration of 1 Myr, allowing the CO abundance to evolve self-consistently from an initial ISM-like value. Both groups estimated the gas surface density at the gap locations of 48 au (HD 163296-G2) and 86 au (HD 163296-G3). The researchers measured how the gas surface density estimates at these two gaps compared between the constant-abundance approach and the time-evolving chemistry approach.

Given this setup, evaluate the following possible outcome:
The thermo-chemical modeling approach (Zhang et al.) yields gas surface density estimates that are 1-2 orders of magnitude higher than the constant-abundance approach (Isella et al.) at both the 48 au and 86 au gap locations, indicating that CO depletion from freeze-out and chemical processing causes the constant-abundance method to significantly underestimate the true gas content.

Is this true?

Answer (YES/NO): NO